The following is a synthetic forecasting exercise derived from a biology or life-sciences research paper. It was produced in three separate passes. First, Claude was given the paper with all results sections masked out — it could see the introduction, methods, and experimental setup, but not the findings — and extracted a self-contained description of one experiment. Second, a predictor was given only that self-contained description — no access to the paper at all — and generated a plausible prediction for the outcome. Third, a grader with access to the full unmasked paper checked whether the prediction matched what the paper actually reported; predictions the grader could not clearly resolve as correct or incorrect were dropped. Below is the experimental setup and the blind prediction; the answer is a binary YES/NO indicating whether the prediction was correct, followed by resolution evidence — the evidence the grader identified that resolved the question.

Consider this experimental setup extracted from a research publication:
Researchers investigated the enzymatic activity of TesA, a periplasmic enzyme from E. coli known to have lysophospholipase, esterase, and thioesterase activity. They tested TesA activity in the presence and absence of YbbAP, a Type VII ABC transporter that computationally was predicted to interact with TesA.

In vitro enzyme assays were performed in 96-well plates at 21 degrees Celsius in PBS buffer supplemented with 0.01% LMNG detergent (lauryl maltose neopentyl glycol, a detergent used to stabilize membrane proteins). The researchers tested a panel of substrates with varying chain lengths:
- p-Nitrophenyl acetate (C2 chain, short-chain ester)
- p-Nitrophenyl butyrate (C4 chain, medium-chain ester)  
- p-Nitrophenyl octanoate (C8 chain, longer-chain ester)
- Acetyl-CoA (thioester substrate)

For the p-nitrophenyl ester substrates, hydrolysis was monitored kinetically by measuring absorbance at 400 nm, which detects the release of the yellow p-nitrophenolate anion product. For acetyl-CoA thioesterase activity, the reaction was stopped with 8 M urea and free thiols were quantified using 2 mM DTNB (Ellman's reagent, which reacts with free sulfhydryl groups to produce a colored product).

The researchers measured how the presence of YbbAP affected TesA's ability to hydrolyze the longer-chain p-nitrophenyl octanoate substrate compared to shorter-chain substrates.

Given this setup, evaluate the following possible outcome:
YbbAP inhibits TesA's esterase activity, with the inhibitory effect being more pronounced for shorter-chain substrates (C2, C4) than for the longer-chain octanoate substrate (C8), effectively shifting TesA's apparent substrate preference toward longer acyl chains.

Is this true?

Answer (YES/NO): NO